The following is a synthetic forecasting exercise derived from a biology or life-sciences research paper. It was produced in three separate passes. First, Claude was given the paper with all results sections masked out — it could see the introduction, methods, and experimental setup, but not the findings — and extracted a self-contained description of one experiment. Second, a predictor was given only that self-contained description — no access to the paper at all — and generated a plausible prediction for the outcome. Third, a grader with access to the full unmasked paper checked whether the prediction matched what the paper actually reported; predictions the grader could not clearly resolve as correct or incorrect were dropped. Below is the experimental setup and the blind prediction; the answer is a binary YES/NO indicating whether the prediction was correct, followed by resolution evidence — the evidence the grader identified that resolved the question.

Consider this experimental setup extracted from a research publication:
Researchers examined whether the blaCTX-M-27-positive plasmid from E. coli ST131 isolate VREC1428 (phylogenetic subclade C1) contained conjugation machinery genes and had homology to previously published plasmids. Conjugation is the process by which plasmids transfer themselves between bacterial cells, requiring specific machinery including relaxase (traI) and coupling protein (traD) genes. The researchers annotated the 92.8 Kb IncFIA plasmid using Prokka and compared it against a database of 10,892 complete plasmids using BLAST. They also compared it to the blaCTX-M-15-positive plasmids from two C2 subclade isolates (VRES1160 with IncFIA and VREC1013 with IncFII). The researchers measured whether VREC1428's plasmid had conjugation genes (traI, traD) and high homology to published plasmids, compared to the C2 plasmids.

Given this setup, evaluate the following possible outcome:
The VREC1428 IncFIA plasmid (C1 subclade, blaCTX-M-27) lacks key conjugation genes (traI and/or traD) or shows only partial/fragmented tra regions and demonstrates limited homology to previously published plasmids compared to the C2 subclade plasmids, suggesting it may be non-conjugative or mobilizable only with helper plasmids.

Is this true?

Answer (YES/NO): NO